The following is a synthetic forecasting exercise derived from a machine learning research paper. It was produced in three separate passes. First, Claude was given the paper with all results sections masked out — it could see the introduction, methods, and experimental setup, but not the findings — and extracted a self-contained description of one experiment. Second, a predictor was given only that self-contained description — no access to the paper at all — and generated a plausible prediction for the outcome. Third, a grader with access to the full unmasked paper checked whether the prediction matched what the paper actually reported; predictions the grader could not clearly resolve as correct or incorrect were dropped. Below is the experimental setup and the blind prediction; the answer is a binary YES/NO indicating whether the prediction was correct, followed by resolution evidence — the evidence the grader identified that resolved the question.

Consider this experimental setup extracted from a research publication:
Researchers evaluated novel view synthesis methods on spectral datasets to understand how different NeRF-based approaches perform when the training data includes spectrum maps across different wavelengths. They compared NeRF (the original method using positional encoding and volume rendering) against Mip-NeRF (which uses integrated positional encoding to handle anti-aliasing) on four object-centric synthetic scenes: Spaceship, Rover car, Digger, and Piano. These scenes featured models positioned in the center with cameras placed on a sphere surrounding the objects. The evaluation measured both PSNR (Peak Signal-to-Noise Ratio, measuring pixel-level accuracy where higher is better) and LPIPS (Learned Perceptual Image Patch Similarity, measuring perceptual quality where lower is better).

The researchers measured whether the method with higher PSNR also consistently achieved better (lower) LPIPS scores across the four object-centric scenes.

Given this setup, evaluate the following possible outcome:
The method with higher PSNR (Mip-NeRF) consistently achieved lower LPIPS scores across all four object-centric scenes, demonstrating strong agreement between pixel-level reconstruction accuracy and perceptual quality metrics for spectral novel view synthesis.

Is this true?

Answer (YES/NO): NO